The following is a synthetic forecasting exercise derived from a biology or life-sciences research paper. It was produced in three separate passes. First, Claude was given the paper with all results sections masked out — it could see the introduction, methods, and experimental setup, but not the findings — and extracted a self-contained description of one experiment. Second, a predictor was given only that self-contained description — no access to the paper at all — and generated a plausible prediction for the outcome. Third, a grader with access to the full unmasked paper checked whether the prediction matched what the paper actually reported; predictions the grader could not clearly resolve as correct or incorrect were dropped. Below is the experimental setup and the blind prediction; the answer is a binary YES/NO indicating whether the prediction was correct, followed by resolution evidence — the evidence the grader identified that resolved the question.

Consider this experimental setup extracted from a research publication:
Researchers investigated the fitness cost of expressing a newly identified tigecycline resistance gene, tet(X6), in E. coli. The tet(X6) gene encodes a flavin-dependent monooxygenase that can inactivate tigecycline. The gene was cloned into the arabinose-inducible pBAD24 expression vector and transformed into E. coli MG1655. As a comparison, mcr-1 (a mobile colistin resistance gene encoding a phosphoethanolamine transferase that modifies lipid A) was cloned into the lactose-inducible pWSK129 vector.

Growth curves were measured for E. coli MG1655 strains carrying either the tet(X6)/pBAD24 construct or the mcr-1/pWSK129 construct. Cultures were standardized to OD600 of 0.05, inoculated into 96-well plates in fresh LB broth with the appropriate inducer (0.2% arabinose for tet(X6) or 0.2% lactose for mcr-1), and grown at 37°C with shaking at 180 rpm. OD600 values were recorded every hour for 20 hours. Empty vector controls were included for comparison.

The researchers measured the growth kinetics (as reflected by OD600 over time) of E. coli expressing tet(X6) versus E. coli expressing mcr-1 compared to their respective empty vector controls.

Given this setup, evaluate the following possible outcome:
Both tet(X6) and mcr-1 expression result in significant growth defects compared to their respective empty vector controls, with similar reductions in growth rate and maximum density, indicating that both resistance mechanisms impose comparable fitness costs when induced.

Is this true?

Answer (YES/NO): NO